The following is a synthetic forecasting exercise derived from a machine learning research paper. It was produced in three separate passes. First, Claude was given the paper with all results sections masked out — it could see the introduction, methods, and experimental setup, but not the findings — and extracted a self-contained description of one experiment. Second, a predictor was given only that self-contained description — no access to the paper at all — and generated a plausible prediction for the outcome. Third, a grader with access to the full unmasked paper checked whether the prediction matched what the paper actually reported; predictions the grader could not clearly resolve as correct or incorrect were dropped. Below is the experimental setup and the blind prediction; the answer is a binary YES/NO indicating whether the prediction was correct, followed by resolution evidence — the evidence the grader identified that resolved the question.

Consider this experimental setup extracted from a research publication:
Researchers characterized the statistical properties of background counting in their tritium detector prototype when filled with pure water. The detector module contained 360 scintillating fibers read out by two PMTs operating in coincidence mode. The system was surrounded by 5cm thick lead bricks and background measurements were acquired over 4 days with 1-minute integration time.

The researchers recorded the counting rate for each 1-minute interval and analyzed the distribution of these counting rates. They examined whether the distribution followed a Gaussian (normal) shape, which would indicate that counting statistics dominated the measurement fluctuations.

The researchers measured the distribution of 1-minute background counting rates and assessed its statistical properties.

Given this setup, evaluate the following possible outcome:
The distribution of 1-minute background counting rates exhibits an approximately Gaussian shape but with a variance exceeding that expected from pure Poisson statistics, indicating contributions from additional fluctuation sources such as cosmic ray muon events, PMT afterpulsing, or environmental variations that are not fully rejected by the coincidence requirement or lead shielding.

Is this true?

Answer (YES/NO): NO